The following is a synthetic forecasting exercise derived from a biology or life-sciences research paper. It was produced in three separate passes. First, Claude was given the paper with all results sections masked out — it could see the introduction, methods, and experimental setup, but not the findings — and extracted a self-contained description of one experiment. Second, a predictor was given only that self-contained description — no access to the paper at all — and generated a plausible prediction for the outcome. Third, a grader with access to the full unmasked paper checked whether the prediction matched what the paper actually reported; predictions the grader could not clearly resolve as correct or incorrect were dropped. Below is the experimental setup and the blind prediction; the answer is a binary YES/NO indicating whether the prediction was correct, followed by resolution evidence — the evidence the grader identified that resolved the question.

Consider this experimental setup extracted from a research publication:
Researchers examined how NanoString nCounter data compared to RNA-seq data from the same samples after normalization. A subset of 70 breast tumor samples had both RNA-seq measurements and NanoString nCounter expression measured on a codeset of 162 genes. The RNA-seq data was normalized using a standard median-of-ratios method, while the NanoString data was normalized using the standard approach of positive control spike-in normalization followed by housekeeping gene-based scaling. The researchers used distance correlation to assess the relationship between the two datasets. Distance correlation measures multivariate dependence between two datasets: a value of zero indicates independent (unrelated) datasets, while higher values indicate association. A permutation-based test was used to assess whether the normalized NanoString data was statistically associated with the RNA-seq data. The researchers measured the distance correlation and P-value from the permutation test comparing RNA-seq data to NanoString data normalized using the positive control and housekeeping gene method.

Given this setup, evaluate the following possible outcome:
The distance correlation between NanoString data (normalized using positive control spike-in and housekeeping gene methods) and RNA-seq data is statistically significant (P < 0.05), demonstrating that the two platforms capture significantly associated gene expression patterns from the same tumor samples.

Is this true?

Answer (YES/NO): NO